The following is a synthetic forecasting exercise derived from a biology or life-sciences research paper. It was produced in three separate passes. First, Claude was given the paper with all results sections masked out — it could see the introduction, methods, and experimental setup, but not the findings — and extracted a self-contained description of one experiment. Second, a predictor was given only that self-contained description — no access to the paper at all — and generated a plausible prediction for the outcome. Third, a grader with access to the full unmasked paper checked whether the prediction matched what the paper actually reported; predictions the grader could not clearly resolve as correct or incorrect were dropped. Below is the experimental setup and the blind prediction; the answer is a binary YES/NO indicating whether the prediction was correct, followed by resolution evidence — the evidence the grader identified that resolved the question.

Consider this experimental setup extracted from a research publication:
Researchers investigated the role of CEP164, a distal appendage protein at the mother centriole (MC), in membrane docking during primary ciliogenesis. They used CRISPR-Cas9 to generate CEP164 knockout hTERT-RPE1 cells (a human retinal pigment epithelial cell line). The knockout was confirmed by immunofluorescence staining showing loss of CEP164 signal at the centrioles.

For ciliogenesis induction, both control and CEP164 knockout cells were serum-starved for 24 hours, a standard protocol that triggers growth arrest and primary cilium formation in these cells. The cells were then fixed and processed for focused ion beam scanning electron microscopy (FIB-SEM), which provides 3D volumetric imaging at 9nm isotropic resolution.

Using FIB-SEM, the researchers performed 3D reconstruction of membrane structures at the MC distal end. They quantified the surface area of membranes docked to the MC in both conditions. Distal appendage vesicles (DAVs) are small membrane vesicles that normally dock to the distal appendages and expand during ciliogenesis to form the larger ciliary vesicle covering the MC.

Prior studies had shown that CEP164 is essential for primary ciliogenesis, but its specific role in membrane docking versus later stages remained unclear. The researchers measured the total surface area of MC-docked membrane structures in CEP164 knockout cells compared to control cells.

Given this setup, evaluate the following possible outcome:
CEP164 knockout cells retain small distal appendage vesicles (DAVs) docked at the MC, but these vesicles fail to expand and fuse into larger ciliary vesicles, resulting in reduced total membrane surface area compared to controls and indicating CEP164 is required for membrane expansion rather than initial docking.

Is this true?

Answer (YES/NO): YES